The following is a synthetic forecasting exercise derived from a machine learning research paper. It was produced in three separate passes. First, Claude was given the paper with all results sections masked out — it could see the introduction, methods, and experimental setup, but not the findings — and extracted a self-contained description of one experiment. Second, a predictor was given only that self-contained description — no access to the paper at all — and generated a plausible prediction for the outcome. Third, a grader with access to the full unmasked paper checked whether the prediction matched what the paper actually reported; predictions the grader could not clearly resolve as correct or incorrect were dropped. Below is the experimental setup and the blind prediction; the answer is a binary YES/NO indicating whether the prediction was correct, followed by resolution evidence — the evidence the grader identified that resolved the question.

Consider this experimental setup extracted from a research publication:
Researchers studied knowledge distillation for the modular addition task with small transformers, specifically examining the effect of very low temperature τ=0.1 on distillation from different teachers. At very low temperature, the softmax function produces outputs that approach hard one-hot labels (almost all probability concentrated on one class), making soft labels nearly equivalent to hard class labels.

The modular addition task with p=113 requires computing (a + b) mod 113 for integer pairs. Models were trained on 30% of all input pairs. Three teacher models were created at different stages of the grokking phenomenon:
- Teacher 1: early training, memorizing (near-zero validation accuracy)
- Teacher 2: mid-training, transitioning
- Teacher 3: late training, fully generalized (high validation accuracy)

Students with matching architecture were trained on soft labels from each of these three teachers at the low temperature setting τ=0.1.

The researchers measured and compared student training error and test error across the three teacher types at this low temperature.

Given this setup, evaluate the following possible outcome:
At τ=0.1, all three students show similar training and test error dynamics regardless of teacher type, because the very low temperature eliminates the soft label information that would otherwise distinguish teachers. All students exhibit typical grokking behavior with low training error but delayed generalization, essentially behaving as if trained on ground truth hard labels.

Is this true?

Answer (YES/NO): YES